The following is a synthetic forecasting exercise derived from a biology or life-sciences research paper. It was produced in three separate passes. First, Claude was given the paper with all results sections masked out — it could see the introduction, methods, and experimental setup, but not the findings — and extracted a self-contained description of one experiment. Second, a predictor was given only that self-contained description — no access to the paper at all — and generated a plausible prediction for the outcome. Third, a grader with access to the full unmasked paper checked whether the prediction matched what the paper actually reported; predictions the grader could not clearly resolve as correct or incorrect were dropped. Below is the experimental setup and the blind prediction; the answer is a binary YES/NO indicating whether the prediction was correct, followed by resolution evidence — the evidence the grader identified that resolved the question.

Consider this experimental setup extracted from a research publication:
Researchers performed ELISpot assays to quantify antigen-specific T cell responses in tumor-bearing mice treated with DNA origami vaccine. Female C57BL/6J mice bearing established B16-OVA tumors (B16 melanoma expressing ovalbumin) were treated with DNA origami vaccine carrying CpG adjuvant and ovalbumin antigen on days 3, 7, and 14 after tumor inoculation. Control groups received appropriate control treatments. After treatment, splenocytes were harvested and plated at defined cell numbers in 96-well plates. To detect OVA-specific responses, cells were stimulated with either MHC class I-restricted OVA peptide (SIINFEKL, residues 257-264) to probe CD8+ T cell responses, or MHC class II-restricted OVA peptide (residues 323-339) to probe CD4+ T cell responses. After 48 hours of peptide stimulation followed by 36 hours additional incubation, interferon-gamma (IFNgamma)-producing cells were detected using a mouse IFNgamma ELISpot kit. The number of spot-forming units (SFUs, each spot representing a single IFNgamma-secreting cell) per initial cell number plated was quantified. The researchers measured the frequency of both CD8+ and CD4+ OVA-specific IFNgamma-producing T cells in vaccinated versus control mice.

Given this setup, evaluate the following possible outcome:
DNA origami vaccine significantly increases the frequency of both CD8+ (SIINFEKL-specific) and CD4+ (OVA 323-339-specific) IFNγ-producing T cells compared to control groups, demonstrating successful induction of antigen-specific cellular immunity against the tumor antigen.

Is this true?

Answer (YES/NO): YES